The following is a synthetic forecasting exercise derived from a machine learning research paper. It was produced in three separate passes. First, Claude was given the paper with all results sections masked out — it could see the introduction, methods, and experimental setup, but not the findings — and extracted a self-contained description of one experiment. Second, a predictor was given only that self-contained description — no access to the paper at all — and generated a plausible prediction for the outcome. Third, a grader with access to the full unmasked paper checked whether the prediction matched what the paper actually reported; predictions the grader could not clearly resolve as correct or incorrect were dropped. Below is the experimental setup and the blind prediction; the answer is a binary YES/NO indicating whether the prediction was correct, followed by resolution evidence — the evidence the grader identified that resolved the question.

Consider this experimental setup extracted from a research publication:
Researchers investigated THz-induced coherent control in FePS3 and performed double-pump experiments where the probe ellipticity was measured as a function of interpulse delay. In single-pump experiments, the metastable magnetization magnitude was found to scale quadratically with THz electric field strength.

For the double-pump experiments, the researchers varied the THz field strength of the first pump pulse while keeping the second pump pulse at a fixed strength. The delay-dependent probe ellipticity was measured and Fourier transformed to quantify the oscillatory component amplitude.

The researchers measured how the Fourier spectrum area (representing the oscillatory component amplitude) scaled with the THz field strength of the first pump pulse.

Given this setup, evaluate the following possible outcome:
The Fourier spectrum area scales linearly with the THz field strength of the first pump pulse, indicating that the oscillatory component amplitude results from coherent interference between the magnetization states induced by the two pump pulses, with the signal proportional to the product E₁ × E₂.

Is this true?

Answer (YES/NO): YES